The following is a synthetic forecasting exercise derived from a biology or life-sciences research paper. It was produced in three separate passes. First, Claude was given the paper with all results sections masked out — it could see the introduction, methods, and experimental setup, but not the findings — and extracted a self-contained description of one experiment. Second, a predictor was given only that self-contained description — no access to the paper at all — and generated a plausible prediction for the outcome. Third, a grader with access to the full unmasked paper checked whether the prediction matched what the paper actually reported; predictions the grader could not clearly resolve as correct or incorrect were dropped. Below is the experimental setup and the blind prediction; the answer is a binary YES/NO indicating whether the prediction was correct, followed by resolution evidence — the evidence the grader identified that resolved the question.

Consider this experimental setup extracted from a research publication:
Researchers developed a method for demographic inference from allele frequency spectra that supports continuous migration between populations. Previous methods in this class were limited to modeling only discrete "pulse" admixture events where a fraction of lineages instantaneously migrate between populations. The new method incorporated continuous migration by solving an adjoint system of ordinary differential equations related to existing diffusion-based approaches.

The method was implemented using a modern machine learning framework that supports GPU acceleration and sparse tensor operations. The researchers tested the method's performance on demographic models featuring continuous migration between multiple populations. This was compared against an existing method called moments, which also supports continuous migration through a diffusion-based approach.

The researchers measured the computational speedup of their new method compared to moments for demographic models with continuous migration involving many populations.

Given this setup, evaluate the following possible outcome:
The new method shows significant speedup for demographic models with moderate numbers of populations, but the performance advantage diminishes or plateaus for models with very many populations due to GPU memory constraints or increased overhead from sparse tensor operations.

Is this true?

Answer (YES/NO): NO